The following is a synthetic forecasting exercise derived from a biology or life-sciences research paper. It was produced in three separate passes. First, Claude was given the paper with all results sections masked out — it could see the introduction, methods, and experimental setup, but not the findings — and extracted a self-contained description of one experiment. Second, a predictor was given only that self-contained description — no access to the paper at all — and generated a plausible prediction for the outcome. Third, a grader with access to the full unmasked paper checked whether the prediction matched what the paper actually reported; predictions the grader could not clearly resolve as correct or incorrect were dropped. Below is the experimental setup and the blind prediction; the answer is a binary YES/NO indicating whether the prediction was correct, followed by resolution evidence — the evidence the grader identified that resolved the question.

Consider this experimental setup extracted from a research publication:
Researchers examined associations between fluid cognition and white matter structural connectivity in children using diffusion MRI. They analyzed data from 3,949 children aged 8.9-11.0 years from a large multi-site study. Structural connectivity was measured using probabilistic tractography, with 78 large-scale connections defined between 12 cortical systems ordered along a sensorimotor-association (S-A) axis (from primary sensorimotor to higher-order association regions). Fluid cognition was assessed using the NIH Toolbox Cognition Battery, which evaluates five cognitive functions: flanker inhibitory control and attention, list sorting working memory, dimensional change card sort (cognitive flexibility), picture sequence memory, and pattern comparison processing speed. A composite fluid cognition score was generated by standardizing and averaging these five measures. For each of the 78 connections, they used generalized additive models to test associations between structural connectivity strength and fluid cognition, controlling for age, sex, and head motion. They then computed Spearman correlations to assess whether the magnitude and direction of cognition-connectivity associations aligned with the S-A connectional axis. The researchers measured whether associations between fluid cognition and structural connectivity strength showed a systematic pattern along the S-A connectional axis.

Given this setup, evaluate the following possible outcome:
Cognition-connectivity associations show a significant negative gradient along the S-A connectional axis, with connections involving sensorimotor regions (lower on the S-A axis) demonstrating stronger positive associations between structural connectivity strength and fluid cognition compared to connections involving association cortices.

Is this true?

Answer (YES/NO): NO